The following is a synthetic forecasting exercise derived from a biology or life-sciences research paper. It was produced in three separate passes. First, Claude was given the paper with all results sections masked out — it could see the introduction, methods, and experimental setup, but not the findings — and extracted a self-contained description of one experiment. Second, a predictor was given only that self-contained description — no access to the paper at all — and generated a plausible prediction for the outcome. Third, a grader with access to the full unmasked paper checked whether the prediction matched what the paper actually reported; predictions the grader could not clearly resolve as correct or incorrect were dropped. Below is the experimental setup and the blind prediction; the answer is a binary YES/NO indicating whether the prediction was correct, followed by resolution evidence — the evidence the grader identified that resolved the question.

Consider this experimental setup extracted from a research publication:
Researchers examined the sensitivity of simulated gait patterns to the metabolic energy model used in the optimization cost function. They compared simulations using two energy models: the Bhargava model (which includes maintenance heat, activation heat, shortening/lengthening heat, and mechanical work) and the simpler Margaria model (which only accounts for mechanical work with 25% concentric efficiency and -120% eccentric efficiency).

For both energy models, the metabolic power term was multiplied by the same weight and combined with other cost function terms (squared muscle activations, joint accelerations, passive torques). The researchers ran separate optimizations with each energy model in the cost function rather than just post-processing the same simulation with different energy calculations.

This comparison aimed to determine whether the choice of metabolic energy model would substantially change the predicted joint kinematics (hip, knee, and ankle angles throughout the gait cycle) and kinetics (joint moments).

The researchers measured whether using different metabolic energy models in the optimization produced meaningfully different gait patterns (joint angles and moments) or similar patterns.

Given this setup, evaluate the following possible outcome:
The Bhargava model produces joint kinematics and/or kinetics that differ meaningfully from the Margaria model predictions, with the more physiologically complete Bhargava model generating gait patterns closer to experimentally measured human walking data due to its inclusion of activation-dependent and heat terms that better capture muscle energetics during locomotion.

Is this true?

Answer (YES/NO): NO